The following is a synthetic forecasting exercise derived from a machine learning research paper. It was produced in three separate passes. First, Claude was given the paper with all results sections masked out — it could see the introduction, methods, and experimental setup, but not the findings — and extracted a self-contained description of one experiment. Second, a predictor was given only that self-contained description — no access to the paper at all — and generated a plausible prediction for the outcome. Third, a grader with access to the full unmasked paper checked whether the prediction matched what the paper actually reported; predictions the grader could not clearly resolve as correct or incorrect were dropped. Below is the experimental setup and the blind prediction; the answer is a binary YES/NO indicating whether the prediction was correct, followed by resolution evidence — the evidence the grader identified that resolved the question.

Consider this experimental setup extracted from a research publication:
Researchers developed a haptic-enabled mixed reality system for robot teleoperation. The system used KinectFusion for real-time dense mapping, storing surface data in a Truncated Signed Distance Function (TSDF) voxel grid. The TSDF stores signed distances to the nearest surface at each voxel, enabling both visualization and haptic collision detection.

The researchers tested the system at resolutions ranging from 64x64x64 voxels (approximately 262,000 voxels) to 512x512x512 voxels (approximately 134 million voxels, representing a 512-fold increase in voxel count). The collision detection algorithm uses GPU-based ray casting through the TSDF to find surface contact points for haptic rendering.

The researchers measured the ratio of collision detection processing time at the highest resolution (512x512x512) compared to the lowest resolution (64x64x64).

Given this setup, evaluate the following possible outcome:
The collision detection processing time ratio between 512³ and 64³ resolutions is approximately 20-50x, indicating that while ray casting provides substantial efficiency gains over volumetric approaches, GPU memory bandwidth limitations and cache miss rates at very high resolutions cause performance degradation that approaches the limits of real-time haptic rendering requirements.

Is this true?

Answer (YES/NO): NO